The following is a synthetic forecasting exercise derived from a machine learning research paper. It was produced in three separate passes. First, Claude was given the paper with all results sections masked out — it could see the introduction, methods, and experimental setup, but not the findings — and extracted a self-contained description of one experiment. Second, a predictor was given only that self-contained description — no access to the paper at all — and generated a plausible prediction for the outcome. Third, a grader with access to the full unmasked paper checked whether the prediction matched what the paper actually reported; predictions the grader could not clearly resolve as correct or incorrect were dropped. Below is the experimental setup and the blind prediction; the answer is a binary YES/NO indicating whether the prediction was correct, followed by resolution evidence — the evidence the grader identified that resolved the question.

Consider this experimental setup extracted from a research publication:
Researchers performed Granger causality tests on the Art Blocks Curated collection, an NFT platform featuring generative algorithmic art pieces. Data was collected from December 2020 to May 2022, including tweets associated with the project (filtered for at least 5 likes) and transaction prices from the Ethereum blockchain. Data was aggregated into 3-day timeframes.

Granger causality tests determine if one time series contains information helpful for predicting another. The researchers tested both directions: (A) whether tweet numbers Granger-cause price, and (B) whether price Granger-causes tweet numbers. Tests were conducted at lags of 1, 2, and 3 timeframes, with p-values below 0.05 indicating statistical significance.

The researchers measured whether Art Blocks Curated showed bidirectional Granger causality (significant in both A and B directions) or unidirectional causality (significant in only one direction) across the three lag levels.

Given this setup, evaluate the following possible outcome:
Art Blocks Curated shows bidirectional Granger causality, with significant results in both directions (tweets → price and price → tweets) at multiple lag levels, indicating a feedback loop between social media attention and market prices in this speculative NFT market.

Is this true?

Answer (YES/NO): YES